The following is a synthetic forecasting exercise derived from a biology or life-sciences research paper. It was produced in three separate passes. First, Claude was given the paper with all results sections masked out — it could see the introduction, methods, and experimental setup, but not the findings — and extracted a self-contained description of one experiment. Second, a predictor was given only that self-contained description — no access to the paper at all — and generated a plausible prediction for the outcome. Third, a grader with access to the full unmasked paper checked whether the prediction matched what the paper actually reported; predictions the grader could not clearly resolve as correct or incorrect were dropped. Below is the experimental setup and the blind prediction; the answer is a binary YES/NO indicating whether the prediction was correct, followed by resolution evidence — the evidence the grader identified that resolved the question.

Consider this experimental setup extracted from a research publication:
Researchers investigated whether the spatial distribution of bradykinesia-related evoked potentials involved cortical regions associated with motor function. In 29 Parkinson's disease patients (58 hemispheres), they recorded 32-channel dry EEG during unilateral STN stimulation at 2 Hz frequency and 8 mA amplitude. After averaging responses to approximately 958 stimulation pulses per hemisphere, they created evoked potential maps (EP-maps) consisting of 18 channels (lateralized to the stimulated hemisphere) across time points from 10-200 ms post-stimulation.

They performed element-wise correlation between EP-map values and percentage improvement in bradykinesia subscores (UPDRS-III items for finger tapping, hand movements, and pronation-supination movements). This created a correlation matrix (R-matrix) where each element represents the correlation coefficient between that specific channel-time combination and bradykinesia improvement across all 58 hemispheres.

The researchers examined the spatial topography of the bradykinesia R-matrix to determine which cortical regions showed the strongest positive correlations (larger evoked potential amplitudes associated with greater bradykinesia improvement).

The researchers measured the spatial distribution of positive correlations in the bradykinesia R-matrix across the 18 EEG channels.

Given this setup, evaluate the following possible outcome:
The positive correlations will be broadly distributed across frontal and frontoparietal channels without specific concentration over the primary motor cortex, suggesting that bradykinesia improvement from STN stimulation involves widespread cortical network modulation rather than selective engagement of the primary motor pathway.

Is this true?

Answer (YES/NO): NO